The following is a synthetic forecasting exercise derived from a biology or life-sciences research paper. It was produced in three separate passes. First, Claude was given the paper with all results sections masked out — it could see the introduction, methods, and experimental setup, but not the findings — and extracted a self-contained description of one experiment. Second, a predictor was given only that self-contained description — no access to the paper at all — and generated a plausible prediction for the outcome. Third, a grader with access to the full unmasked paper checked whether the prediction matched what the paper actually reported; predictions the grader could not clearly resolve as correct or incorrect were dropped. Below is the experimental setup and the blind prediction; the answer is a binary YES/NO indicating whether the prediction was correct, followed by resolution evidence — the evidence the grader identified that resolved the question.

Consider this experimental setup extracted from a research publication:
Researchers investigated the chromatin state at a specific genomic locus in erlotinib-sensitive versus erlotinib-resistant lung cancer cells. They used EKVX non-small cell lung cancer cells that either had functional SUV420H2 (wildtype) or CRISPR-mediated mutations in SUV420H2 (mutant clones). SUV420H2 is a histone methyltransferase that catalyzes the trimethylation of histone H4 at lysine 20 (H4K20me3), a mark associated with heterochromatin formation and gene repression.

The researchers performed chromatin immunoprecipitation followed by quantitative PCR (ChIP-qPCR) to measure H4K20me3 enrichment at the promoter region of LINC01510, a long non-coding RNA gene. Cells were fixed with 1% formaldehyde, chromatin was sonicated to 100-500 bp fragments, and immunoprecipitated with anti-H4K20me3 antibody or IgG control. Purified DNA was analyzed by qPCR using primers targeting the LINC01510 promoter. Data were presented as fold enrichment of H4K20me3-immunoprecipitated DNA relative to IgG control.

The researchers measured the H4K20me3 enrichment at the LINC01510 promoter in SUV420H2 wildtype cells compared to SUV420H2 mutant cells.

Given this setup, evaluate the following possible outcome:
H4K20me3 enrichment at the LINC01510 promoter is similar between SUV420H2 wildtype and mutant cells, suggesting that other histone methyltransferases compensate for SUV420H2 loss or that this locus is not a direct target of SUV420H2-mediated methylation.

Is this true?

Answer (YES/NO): NO